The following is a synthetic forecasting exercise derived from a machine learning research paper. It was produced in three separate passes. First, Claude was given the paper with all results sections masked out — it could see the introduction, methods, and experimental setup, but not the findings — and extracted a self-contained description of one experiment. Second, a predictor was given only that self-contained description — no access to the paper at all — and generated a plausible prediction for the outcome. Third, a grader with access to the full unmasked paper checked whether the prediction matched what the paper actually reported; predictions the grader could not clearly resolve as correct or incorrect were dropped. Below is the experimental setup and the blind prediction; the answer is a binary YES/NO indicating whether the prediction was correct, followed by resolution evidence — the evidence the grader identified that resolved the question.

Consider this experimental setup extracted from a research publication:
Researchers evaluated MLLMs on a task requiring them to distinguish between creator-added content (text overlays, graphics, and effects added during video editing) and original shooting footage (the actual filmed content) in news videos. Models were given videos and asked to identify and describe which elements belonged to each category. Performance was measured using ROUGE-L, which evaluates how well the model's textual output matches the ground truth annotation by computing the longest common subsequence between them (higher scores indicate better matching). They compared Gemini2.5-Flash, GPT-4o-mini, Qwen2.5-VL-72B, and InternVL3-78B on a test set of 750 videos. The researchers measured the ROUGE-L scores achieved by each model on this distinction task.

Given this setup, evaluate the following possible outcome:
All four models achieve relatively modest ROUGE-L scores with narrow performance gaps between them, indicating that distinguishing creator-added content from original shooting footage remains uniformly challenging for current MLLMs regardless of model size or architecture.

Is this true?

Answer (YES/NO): NO